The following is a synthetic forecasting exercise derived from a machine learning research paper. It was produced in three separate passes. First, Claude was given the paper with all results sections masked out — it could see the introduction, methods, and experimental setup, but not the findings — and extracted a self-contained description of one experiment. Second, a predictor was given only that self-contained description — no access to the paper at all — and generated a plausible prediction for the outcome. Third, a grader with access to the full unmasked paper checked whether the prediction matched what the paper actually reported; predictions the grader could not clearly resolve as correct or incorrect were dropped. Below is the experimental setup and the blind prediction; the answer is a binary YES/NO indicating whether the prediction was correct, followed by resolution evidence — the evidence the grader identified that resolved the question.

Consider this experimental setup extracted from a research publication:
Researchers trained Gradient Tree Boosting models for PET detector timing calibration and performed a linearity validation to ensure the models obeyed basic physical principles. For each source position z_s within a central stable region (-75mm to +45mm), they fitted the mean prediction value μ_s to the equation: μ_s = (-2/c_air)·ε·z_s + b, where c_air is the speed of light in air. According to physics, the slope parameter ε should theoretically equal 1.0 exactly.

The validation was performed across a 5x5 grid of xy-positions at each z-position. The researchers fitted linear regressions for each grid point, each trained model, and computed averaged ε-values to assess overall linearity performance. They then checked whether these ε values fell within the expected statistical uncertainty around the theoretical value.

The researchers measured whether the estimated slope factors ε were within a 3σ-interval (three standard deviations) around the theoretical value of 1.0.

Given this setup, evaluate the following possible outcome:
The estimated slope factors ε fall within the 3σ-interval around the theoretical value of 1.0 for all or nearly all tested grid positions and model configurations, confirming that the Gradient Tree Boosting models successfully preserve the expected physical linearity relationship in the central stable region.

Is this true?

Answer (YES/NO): YES